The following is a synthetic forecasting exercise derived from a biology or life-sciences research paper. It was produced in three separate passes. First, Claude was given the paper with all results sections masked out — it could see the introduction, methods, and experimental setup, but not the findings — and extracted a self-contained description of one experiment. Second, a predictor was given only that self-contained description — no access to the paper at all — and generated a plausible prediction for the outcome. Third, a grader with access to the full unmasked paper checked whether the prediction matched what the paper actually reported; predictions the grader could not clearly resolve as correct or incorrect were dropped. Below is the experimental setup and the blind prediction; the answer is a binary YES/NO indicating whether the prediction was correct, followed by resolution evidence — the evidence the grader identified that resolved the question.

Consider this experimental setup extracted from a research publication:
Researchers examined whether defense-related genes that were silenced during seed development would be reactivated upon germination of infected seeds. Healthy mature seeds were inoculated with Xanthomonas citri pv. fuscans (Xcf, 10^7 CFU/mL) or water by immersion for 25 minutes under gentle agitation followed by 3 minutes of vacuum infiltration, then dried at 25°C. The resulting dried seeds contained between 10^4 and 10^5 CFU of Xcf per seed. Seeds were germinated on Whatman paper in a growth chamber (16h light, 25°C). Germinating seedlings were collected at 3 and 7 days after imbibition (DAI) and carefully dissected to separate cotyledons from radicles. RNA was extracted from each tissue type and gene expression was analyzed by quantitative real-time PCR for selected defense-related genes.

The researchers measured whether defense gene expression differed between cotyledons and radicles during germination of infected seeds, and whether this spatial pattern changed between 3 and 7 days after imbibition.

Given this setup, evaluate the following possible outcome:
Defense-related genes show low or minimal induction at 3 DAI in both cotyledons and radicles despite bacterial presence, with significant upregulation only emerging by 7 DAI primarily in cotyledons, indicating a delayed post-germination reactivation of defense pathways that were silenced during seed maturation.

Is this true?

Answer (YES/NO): NO